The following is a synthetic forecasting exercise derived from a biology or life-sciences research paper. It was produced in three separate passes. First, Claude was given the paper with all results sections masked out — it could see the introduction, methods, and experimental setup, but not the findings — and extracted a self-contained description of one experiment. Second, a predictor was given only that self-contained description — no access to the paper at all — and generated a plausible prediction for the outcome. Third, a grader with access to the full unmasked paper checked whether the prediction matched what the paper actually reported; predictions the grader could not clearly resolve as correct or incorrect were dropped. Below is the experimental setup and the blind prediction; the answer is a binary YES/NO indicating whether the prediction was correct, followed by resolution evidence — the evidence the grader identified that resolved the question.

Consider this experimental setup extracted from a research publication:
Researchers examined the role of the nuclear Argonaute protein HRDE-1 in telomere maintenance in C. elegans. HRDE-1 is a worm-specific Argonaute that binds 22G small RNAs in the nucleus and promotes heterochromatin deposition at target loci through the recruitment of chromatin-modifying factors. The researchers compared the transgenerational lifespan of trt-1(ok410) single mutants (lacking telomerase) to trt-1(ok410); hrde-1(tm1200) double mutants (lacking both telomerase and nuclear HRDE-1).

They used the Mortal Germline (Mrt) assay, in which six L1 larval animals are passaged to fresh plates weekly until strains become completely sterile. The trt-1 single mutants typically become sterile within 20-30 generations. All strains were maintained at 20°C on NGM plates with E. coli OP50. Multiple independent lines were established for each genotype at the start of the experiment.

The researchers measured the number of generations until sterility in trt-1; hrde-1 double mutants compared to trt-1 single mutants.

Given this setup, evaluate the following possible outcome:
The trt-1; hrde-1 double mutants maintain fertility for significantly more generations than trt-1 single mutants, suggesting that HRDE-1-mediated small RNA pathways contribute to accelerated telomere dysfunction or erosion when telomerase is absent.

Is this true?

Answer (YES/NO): NO